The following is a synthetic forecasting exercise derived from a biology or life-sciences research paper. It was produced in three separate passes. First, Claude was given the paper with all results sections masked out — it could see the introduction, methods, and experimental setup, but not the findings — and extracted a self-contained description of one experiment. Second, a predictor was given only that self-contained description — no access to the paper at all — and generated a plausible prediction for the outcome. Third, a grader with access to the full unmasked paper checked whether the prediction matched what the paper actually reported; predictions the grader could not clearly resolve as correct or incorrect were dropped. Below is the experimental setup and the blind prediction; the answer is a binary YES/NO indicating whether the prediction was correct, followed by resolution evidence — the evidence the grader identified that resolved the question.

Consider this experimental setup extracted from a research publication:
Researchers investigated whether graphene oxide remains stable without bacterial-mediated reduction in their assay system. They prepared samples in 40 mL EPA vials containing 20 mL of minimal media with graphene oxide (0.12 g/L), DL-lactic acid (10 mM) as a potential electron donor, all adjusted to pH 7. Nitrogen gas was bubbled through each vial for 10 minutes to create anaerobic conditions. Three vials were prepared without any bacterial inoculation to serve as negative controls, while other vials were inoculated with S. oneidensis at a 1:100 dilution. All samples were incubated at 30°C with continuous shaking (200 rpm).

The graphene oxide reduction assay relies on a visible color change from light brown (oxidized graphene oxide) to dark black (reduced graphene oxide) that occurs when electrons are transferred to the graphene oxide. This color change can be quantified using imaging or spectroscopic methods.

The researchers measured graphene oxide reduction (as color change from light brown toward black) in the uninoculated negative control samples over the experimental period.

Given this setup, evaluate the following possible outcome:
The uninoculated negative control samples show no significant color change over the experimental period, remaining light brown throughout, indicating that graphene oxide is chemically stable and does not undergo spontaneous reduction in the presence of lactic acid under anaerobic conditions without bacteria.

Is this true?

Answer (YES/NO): NO